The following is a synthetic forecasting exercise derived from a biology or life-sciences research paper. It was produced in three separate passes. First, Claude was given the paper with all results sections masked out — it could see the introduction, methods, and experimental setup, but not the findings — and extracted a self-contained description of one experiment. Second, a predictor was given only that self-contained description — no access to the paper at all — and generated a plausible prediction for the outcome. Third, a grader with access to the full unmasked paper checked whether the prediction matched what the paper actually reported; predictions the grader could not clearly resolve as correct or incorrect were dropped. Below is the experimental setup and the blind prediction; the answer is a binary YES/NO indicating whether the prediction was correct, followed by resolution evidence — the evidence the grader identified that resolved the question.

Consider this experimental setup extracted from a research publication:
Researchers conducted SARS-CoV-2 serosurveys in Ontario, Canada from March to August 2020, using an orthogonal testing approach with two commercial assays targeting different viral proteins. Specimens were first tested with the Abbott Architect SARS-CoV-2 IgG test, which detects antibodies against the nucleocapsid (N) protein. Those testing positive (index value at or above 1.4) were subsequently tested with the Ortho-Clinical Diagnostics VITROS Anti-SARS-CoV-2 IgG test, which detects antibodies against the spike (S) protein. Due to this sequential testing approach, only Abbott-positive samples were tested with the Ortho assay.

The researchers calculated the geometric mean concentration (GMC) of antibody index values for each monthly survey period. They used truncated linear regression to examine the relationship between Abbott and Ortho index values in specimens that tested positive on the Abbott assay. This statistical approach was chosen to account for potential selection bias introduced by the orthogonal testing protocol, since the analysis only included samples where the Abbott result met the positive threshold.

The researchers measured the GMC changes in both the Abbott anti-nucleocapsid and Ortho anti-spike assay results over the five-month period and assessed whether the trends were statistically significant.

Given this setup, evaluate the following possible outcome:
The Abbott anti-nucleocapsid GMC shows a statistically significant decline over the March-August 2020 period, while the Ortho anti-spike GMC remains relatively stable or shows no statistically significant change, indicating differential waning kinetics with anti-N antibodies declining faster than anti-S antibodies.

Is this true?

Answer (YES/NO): YES